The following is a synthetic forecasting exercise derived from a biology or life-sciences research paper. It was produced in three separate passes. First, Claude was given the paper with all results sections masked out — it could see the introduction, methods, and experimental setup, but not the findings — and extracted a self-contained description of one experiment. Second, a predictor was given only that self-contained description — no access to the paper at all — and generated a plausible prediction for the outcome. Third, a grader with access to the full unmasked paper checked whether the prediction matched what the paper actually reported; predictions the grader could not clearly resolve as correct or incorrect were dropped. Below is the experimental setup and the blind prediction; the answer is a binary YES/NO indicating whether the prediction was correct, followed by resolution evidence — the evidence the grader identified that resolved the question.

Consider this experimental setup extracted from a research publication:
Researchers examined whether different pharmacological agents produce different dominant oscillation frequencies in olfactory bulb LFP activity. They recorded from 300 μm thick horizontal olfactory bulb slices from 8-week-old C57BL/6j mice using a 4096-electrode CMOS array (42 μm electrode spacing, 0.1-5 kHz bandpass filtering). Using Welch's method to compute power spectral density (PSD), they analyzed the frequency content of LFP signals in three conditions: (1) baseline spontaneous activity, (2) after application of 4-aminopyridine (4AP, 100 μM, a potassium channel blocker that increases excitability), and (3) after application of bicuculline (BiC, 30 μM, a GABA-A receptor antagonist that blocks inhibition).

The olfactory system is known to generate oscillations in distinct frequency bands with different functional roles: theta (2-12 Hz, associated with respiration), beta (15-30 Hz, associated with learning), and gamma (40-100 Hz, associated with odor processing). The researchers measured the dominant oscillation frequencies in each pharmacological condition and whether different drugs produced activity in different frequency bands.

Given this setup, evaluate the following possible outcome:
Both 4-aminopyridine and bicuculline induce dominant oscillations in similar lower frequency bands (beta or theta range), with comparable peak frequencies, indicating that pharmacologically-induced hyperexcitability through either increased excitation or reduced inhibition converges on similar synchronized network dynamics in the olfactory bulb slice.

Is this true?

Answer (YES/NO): YES